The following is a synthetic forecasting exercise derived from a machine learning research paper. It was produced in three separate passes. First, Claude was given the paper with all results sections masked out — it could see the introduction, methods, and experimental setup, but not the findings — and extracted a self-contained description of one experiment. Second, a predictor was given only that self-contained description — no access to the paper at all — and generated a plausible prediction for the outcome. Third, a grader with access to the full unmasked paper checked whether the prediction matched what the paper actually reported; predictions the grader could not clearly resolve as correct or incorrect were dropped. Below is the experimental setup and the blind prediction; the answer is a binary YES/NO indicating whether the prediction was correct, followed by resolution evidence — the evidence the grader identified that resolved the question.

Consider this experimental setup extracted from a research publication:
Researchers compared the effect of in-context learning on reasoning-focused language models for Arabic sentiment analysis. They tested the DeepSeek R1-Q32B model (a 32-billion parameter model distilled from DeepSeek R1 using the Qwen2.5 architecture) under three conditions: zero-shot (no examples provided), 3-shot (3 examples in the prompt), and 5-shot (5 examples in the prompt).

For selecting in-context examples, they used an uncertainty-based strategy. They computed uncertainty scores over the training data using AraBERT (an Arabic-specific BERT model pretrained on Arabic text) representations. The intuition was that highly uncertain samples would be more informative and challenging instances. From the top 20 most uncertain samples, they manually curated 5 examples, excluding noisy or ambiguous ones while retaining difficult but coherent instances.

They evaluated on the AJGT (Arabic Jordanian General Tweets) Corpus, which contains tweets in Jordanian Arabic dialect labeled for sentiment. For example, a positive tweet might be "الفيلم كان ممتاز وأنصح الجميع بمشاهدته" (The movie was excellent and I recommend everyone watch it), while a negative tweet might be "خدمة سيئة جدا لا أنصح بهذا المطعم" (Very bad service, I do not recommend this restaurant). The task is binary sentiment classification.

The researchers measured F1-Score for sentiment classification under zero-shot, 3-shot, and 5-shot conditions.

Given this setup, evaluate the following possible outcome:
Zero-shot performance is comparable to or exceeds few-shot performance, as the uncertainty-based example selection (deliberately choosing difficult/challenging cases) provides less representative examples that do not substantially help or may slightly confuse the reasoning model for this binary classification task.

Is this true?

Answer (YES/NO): NO